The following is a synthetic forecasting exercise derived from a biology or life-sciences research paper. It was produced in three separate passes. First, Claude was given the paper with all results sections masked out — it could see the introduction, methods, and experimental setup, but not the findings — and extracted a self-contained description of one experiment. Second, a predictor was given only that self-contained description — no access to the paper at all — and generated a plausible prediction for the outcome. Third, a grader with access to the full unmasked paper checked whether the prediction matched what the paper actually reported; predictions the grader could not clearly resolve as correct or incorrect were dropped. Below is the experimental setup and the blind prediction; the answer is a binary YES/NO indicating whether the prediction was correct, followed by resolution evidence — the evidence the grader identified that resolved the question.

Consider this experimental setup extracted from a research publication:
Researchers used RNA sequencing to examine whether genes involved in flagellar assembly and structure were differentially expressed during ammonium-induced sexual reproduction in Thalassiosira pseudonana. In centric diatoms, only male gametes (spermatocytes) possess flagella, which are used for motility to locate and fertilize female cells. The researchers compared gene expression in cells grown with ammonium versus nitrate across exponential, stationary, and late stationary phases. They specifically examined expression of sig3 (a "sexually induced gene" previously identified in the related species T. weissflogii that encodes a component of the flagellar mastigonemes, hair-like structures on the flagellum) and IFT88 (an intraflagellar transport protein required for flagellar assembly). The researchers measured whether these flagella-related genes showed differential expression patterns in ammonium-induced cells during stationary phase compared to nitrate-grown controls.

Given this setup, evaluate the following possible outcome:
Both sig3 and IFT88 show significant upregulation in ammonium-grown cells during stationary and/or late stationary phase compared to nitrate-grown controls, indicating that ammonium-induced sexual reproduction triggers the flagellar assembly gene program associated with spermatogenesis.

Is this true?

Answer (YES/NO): YES